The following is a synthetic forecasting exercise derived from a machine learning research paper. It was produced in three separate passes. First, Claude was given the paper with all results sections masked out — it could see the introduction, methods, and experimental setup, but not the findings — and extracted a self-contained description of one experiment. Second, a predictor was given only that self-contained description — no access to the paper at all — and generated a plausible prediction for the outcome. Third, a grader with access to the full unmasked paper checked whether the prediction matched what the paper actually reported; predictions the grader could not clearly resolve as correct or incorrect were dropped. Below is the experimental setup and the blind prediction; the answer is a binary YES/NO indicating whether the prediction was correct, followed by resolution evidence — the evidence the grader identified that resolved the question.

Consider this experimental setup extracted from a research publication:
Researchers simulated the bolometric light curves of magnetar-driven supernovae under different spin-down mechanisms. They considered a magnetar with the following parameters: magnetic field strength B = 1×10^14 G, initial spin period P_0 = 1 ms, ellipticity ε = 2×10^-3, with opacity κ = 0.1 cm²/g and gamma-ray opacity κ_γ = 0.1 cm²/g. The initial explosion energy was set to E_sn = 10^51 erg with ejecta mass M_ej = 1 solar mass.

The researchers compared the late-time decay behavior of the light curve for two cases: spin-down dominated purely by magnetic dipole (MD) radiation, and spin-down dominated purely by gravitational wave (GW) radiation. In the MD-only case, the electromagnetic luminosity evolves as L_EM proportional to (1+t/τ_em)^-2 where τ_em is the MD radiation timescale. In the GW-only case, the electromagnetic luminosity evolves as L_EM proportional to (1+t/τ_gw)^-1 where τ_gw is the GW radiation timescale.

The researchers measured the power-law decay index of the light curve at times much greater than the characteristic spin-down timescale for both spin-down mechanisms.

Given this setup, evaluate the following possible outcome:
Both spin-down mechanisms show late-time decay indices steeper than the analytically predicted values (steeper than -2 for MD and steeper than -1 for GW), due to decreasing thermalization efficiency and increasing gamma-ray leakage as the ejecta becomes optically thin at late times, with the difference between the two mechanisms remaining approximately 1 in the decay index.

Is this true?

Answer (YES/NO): NO